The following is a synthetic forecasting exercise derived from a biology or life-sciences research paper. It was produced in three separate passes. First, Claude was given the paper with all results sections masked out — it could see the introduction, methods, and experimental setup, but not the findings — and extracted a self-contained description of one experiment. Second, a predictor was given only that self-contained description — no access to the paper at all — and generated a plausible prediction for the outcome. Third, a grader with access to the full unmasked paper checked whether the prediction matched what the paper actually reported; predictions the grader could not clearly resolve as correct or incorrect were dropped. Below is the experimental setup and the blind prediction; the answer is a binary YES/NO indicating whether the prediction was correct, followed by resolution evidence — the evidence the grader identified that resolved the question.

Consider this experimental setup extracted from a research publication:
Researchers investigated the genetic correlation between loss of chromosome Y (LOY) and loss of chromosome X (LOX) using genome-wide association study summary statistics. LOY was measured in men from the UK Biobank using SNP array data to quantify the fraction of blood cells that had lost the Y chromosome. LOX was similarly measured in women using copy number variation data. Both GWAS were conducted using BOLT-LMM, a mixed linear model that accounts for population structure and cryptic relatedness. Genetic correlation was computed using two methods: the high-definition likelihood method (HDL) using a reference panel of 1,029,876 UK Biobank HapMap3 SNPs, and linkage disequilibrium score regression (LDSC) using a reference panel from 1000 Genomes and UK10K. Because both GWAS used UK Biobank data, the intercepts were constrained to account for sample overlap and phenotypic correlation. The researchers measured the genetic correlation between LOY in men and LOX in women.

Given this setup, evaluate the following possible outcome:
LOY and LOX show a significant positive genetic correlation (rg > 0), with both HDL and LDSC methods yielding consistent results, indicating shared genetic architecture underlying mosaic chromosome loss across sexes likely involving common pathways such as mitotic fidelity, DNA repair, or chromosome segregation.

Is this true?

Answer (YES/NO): YES